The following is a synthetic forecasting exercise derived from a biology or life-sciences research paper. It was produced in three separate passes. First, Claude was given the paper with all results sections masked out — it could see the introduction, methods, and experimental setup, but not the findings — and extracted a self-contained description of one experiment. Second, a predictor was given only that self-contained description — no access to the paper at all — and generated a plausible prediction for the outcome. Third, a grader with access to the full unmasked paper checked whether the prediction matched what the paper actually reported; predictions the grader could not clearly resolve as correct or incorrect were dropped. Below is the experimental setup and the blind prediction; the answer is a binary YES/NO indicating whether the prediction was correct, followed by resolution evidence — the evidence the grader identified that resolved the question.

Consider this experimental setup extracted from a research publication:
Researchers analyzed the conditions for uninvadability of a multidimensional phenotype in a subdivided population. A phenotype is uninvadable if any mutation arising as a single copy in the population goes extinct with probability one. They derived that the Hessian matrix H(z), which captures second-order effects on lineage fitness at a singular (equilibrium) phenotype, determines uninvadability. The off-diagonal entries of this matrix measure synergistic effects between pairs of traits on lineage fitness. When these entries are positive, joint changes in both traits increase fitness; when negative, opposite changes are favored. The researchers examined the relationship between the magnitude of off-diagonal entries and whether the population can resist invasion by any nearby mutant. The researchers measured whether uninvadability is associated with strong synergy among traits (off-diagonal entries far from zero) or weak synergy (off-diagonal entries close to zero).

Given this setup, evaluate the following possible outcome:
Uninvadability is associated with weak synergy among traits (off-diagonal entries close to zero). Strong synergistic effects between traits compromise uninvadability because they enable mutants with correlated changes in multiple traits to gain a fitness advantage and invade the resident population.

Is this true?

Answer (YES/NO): YES